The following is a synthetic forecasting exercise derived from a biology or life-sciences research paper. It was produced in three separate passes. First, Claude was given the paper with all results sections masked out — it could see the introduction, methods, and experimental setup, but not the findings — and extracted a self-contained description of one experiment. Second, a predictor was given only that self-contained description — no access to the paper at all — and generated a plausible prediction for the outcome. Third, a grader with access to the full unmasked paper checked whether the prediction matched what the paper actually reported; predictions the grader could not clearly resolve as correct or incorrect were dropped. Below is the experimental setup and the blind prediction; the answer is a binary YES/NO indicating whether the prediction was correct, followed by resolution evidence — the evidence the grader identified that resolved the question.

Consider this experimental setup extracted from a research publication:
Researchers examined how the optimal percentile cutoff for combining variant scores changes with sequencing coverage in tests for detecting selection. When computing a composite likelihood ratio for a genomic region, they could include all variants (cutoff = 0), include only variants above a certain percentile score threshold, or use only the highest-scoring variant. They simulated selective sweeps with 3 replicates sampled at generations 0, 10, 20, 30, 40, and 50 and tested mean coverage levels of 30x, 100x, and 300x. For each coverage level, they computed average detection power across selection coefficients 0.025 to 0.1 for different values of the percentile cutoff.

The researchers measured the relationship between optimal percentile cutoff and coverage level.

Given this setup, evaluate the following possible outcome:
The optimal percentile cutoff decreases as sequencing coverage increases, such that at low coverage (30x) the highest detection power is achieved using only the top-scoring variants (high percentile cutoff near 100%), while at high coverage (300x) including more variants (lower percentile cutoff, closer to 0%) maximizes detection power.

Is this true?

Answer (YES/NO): NO